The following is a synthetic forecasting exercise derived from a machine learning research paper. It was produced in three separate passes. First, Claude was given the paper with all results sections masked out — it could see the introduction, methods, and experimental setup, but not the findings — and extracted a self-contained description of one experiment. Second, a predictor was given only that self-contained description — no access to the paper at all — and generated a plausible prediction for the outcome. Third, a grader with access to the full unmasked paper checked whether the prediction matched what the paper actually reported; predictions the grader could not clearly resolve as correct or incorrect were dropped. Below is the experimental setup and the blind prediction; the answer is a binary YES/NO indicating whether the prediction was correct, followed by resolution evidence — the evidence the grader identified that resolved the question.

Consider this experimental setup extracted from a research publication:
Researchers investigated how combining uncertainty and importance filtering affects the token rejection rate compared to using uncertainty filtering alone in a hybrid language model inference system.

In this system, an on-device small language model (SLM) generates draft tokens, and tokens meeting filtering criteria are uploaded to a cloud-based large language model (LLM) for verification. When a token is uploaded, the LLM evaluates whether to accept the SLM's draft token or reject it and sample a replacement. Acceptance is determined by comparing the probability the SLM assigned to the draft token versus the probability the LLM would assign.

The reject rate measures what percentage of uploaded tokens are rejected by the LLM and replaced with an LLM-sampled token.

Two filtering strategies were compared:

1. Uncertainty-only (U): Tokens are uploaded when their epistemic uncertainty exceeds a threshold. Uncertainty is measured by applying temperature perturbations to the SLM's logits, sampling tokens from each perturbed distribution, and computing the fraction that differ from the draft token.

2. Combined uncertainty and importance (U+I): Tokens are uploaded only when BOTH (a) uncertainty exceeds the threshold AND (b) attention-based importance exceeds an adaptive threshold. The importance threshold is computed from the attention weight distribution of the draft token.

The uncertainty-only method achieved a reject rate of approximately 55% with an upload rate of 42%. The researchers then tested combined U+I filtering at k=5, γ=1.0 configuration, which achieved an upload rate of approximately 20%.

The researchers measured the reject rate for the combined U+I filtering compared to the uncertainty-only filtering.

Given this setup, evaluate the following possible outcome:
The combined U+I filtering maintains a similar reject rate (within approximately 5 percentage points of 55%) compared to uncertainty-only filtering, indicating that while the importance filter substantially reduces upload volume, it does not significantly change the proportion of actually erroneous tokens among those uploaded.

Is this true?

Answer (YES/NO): YES